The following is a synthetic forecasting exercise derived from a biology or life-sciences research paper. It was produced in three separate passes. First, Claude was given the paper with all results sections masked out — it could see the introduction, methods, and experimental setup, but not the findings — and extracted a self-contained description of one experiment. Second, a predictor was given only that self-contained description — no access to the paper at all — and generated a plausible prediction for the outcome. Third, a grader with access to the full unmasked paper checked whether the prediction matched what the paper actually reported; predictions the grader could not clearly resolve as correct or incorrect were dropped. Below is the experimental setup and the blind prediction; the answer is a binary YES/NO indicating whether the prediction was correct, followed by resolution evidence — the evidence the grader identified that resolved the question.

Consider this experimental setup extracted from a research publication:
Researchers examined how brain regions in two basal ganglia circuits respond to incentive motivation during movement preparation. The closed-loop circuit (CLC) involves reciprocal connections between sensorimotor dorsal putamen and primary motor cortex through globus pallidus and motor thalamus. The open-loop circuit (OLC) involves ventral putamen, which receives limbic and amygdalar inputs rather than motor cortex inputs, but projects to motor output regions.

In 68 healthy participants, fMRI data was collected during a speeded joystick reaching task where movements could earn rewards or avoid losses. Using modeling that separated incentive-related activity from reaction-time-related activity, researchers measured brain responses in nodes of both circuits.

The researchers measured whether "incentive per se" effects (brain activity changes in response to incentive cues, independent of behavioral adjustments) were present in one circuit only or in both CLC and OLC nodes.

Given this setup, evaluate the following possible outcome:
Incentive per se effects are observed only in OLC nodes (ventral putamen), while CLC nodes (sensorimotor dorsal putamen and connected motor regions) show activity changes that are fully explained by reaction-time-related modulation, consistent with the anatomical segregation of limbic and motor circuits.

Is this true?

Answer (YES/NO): NO